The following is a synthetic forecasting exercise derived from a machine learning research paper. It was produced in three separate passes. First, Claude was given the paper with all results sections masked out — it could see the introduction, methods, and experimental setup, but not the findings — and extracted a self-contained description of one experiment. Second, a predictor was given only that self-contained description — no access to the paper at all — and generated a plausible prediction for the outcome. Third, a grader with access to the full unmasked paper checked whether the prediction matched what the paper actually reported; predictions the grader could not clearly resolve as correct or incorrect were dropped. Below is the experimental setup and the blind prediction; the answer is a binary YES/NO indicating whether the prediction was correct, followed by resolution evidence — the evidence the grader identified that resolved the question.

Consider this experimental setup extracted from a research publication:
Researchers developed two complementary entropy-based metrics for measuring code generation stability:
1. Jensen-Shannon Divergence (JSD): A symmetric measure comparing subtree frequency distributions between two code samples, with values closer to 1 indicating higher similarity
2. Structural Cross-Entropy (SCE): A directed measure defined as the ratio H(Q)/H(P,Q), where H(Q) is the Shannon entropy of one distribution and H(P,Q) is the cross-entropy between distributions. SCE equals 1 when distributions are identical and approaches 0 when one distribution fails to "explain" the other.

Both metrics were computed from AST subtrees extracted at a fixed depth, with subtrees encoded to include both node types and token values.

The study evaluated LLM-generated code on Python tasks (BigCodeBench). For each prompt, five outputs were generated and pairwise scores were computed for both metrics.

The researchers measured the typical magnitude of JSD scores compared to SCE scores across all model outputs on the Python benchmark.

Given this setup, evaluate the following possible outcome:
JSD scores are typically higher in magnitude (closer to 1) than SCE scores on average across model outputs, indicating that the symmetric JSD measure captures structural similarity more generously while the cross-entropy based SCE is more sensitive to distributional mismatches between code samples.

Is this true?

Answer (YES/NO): YES